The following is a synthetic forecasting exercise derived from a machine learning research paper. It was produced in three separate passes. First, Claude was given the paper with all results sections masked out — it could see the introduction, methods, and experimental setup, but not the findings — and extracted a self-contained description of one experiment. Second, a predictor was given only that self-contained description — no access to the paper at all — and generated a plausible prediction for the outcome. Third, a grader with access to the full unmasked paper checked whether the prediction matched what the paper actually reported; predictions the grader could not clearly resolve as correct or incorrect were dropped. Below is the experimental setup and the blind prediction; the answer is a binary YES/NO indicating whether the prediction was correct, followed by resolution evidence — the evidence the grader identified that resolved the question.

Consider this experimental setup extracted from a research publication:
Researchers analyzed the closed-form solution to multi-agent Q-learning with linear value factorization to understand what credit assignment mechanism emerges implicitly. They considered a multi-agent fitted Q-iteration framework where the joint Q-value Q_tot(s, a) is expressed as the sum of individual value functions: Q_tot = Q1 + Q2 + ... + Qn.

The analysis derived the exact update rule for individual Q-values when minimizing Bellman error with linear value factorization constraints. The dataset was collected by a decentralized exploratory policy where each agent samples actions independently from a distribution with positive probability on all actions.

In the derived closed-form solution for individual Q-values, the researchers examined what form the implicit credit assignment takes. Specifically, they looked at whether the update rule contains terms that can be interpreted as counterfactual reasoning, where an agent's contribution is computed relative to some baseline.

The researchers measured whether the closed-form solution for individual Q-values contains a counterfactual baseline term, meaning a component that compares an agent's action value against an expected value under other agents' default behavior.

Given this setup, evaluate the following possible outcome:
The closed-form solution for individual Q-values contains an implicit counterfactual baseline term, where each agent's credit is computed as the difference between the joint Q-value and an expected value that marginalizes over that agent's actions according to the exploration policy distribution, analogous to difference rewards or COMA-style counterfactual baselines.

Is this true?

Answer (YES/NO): YES